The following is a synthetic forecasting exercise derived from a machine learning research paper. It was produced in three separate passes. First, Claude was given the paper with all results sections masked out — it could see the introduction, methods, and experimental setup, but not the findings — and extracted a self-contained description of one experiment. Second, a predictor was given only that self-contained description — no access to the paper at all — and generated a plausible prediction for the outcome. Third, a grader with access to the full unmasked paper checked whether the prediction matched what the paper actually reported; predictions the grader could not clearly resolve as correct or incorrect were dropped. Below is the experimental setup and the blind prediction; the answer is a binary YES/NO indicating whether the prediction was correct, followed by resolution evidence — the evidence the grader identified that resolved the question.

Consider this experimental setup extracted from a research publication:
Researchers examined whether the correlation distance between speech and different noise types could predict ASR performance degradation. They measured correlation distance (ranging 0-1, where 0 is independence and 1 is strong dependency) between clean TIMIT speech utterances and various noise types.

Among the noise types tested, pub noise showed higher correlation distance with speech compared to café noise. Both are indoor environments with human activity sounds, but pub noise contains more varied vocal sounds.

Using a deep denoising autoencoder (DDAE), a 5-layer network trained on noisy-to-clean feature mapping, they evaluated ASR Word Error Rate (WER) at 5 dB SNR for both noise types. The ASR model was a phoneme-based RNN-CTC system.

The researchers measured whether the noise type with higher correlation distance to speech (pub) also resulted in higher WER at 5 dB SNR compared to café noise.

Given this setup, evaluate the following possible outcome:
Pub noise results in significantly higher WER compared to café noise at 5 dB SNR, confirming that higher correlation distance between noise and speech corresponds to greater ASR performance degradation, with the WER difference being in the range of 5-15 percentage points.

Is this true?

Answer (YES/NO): YES